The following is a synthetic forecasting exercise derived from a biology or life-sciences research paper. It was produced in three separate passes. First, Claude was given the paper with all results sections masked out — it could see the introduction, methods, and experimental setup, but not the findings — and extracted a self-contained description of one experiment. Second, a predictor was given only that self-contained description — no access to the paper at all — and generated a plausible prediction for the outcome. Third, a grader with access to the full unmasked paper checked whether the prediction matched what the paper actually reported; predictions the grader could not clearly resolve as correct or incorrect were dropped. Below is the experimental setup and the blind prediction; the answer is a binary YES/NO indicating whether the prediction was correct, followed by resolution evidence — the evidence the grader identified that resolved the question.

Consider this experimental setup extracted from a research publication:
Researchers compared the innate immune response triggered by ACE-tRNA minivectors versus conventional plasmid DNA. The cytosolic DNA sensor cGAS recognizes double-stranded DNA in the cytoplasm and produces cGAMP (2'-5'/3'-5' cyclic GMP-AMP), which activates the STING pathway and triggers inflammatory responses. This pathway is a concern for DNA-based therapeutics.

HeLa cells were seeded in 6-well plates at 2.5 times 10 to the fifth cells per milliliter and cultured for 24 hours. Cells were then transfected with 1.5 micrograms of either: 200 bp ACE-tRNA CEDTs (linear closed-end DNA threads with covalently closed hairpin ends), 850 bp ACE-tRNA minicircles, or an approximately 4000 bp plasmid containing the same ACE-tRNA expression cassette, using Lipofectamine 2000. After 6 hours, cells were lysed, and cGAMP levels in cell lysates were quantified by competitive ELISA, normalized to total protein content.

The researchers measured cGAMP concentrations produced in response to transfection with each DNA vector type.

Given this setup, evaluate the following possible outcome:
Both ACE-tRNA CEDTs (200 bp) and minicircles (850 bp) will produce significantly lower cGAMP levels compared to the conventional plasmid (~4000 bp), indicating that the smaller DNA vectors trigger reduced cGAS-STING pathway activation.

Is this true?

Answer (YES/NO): YES